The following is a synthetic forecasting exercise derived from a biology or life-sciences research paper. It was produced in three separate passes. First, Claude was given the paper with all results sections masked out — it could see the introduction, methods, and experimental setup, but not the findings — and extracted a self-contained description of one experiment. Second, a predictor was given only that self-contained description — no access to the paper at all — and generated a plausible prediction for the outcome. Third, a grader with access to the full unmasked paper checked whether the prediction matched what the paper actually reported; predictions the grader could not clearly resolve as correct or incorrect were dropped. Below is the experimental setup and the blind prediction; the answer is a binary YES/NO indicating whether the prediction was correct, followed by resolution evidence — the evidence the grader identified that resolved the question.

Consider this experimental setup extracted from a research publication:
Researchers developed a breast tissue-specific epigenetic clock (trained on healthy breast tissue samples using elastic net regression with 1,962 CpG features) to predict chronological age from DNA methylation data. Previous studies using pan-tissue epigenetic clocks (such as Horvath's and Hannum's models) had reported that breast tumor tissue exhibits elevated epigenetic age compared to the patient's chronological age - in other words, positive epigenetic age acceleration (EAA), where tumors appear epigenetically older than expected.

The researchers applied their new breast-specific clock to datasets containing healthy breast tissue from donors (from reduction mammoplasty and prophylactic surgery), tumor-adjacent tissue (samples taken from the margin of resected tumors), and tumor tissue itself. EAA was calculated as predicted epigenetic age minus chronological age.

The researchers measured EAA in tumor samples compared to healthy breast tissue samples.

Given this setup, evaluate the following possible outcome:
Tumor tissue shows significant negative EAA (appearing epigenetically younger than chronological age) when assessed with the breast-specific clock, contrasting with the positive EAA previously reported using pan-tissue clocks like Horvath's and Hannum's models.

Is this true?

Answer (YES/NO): YES